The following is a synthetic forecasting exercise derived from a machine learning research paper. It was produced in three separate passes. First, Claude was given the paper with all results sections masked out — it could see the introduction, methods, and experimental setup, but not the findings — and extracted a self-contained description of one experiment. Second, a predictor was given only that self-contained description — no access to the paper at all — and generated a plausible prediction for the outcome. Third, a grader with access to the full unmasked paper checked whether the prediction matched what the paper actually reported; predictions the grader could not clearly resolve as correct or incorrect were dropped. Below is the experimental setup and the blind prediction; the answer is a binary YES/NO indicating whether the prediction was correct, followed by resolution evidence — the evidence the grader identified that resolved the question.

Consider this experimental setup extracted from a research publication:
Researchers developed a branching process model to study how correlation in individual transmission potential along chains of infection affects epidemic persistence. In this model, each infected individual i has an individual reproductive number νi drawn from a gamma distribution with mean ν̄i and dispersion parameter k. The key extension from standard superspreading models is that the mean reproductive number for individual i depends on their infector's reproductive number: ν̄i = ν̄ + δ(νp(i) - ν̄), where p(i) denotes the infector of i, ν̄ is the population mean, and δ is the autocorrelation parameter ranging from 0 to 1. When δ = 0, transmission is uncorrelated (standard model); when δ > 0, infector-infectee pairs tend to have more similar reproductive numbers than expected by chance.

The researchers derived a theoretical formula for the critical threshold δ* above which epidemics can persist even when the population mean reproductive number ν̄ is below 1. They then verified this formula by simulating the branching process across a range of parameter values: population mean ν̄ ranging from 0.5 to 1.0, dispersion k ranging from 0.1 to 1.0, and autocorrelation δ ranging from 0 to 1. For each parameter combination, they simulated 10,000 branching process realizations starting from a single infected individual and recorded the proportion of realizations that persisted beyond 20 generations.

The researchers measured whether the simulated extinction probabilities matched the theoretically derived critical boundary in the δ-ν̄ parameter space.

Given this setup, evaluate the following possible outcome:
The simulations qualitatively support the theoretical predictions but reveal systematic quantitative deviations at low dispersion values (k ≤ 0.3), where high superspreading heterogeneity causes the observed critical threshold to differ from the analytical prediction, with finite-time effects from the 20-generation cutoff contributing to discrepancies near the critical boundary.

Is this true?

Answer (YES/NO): NO